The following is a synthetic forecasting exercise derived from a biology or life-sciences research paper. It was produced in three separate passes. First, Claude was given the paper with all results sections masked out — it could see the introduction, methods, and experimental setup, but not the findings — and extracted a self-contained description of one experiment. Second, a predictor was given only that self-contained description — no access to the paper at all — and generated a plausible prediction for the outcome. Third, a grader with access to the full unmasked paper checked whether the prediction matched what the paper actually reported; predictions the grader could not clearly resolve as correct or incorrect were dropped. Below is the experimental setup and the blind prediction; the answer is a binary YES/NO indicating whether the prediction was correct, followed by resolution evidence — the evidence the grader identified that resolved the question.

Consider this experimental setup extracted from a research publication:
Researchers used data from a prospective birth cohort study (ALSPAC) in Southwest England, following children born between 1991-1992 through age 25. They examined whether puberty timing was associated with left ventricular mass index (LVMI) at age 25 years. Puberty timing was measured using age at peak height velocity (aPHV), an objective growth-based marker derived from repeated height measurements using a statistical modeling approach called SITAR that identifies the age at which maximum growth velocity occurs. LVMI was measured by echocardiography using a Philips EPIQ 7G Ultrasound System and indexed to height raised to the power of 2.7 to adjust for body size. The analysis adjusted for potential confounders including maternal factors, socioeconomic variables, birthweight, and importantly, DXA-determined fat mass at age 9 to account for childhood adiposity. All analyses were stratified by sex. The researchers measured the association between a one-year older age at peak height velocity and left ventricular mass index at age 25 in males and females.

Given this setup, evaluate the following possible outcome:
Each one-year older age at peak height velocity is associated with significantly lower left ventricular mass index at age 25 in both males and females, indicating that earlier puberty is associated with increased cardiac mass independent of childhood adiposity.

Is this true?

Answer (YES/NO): YES